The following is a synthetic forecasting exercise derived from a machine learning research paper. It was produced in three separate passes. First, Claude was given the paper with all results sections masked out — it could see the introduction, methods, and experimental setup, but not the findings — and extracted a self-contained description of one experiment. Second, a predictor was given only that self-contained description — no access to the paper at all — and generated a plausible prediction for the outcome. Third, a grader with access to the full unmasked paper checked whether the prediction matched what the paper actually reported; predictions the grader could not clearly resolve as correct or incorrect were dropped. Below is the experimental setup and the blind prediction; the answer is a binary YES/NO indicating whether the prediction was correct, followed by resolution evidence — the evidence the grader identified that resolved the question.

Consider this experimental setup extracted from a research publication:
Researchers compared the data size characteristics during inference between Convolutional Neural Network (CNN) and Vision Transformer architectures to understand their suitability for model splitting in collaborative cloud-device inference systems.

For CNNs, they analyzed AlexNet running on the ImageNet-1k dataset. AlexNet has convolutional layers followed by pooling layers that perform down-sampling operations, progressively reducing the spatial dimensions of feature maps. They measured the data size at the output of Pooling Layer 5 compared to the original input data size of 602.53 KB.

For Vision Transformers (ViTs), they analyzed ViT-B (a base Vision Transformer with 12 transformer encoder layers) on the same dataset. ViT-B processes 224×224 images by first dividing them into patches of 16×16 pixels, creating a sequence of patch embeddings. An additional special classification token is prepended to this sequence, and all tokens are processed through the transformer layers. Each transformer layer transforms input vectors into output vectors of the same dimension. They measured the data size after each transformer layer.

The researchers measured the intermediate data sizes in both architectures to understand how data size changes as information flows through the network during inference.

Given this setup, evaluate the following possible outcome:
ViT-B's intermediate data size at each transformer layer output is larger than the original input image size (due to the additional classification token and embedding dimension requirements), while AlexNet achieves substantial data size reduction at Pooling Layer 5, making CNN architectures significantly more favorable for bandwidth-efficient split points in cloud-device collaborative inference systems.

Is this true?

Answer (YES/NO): YES